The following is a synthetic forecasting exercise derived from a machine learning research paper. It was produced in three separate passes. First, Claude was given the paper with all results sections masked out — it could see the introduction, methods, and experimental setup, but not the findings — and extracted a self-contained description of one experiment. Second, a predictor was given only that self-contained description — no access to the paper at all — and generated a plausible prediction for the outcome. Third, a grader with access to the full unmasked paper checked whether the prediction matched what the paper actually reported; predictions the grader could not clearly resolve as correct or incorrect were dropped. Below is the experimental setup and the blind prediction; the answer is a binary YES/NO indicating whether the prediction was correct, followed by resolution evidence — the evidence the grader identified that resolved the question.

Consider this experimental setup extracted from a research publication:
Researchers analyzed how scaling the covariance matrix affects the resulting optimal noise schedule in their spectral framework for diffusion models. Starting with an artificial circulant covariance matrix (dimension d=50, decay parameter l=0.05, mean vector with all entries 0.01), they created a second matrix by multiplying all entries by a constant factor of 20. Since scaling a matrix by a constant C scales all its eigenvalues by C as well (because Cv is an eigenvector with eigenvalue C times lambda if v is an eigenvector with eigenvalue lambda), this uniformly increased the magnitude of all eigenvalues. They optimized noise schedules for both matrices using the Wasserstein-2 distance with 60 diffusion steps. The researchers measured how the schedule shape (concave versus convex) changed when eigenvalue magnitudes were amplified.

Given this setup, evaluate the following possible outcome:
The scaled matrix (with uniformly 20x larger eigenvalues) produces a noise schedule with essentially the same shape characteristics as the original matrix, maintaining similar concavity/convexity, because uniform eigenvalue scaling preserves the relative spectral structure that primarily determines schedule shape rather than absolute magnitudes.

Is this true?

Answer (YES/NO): NO